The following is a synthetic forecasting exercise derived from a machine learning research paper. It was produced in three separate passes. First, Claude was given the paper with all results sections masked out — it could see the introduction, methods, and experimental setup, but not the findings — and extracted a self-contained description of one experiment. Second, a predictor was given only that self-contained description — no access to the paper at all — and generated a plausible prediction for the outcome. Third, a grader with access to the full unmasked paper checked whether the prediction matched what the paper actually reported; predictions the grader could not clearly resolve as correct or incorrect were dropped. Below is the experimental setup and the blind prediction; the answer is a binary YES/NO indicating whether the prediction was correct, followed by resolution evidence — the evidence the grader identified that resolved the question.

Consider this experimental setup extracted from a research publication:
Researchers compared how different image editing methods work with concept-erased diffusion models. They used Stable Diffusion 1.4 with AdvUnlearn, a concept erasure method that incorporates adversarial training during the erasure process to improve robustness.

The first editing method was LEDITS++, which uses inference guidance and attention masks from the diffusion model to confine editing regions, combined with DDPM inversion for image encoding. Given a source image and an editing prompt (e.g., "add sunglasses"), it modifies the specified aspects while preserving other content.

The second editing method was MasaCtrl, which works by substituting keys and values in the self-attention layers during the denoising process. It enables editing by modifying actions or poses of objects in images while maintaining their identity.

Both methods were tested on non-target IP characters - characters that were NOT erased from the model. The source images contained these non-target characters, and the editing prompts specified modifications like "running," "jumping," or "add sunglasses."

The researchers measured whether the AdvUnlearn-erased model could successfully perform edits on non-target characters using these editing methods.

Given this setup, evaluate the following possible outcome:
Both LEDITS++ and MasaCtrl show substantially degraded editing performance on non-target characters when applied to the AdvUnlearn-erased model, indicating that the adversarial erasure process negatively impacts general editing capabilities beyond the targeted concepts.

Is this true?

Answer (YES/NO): YES